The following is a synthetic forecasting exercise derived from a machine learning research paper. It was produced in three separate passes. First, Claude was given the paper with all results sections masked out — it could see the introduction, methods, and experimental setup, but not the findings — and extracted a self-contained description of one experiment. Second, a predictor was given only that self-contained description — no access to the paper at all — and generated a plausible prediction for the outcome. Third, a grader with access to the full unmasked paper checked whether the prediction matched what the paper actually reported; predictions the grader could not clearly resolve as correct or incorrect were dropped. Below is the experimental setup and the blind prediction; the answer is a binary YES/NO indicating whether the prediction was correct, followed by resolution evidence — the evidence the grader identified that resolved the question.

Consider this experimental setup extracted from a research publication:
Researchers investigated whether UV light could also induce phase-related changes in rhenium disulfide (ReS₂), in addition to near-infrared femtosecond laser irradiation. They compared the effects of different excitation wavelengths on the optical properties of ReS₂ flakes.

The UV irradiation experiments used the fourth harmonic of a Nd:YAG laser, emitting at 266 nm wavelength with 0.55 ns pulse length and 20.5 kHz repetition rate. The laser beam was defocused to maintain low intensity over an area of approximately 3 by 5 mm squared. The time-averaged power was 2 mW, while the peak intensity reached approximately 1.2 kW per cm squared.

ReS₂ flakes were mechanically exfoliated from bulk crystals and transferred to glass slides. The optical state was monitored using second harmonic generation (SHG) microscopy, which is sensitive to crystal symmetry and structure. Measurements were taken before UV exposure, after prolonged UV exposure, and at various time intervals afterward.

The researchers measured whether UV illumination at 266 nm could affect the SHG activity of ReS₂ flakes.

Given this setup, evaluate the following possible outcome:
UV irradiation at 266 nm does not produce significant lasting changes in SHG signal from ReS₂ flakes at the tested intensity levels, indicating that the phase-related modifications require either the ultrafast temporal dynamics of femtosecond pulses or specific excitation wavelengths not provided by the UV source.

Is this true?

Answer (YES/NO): NO